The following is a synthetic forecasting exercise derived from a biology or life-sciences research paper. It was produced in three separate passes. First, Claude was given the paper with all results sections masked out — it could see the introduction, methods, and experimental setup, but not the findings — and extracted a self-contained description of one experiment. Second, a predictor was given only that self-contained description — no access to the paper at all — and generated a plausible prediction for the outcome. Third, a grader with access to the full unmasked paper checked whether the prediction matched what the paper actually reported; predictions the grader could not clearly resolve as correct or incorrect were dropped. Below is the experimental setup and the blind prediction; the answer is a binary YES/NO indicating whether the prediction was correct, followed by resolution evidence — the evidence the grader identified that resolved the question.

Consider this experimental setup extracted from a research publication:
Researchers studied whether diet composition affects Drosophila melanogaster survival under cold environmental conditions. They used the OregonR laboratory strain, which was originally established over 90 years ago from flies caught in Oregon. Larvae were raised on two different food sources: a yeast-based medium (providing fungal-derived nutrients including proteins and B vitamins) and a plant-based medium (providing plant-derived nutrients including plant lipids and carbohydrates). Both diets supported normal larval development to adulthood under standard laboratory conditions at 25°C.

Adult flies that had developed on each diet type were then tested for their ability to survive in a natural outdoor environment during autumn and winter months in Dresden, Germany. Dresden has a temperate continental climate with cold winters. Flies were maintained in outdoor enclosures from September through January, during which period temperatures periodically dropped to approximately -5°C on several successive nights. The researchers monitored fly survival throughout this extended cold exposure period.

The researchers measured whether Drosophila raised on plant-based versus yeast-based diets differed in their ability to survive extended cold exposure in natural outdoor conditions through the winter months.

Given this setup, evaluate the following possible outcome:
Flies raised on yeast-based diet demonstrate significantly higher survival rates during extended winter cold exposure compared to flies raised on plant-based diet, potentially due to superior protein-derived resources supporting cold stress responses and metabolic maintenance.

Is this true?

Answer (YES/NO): NO